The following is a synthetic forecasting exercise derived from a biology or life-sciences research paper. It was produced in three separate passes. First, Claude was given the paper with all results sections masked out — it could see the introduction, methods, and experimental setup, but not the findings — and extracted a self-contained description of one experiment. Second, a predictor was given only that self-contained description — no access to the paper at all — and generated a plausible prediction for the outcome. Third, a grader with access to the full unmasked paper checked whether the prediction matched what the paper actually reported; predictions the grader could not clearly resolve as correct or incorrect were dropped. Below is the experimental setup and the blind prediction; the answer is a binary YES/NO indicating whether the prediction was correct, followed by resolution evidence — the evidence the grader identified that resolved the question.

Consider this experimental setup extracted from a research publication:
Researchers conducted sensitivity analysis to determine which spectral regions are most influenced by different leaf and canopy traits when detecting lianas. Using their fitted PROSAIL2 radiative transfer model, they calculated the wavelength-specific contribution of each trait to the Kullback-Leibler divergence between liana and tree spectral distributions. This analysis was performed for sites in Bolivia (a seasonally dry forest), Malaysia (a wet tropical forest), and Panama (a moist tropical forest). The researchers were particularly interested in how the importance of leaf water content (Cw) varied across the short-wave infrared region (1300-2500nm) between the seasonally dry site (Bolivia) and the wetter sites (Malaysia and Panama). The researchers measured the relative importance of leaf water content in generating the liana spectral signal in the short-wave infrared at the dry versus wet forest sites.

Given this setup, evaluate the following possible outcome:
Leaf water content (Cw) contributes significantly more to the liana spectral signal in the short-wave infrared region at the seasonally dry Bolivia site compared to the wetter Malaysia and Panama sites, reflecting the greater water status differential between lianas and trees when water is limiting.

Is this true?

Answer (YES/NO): YES